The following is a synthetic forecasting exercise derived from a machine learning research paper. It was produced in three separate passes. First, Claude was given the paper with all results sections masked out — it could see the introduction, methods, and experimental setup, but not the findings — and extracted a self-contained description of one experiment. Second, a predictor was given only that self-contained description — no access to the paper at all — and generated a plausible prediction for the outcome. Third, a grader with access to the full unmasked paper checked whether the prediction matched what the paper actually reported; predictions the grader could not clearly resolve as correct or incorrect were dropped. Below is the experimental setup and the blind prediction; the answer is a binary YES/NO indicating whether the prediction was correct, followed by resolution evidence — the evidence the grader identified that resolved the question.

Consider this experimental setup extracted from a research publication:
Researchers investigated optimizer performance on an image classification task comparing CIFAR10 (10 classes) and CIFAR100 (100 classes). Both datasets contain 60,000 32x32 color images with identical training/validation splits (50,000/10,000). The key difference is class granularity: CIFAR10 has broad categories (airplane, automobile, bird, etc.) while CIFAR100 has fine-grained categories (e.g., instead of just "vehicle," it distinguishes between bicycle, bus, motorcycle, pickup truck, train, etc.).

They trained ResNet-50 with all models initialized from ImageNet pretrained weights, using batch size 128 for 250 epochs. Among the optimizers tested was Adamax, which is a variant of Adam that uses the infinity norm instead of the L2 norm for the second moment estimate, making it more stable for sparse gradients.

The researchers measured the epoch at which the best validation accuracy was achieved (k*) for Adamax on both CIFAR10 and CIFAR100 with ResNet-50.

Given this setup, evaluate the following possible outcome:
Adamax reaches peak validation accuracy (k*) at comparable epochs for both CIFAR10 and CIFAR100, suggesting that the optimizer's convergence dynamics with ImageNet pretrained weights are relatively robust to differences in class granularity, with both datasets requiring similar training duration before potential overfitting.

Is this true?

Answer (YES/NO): NO